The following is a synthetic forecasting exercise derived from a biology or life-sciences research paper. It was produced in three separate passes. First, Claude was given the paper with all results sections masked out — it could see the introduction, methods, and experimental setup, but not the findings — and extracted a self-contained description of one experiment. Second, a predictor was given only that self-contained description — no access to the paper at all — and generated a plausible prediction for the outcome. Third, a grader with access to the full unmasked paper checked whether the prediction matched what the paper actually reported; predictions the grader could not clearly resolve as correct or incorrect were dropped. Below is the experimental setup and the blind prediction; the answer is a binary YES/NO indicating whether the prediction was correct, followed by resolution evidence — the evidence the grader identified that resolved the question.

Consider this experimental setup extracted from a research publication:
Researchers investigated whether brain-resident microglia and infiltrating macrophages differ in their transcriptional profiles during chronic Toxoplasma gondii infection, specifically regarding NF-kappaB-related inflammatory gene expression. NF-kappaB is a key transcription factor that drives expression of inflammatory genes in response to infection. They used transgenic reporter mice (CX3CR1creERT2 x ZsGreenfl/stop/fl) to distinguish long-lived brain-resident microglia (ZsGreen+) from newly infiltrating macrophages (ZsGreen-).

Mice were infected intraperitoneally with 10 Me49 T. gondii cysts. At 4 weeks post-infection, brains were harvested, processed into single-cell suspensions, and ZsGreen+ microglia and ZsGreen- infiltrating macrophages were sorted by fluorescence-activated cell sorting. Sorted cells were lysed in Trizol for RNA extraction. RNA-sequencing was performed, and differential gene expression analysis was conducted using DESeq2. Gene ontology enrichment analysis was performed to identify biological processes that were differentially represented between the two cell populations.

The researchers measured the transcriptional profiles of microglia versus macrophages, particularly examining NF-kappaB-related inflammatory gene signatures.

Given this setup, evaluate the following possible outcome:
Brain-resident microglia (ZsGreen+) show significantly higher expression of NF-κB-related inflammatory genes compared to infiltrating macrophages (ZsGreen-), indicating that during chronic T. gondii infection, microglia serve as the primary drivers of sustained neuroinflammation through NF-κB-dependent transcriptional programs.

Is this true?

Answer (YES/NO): NO